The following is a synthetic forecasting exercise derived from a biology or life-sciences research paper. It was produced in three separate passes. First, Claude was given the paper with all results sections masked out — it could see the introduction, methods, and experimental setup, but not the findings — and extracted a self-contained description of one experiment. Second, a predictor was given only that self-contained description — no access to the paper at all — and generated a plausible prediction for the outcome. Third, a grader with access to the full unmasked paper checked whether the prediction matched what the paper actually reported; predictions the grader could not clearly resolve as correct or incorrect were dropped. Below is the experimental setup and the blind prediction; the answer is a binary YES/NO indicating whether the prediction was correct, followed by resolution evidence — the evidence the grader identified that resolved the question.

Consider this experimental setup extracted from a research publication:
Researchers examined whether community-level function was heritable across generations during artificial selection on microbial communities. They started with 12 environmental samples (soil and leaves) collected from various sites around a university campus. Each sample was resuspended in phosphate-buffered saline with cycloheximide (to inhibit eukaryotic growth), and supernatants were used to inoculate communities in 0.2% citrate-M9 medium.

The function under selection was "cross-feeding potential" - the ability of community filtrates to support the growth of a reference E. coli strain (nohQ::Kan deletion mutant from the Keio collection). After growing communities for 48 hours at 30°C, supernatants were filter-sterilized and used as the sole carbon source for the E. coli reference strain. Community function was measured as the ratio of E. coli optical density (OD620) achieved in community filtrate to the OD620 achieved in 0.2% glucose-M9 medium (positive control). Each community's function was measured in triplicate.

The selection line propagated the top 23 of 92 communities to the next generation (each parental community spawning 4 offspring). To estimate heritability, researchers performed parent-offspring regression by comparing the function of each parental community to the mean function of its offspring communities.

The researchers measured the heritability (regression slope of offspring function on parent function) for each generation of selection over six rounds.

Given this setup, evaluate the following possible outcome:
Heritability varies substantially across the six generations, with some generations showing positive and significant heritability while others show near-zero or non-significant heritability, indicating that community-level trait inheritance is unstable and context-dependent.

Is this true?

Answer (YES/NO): NO